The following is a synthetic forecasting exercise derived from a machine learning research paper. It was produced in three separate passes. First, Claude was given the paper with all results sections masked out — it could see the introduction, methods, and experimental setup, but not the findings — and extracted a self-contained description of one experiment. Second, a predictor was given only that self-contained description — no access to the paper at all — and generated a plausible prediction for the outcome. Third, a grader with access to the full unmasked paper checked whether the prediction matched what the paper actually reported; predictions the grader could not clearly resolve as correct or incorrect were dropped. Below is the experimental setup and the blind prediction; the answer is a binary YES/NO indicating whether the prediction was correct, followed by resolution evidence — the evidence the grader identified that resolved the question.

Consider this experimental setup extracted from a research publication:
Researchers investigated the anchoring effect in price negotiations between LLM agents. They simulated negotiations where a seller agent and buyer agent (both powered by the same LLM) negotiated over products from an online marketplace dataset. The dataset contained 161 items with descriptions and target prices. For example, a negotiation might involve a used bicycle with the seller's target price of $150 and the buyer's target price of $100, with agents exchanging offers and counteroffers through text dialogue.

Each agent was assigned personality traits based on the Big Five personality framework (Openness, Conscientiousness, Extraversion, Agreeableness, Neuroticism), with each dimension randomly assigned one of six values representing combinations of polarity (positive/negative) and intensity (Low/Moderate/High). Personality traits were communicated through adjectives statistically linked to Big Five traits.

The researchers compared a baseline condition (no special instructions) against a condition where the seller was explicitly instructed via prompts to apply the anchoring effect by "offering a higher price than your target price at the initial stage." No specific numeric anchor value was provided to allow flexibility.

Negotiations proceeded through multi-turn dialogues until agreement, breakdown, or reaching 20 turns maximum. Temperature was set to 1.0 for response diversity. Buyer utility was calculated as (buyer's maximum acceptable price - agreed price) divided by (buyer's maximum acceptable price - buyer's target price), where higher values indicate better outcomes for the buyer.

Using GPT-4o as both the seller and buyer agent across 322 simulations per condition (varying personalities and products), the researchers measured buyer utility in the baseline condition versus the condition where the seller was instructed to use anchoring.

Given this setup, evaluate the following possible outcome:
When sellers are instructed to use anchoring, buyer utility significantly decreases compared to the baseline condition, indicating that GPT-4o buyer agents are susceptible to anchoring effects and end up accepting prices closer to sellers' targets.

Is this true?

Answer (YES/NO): YES